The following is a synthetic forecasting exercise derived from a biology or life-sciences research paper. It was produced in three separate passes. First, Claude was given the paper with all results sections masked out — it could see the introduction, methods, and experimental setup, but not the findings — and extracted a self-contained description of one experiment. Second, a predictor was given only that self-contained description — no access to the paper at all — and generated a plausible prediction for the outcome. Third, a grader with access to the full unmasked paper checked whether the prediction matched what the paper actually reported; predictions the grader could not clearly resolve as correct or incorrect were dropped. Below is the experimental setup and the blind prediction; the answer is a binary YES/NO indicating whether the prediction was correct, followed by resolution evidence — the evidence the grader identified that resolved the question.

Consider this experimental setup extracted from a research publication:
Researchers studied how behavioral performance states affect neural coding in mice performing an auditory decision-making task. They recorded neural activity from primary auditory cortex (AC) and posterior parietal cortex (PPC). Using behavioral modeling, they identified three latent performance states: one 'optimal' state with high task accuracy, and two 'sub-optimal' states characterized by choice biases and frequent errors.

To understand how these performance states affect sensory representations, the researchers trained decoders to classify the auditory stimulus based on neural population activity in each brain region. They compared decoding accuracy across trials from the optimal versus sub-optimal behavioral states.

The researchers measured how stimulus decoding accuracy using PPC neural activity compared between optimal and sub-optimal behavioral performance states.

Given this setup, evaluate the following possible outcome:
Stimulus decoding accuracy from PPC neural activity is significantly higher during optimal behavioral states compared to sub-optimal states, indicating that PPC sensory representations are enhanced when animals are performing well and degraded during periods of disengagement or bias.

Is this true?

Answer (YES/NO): NO